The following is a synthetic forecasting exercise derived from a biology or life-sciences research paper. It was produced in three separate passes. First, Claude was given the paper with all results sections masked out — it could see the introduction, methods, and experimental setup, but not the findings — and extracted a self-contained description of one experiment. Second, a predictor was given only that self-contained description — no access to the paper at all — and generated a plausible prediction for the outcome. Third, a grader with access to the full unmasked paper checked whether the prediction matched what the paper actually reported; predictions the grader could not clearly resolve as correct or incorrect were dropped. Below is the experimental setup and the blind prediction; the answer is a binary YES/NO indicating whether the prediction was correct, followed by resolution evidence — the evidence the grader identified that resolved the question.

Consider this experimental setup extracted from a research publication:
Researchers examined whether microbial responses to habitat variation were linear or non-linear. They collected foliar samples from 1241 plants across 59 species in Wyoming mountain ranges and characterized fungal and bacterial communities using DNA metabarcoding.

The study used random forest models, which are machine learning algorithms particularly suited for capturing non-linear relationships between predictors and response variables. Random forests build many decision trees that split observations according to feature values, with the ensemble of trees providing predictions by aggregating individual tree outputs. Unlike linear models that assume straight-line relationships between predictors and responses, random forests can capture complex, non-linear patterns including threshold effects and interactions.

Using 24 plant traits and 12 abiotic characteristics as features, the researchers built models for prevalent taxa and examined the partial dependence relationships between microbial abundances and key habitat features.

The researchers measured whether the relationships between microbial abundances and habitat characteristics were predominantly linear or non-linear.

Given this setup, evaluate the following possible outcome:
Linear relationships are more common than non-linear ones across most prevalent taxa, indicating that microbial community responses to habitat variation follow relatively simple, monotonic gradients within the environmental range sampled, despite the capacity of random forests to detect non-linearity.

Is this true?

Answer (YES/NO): NO